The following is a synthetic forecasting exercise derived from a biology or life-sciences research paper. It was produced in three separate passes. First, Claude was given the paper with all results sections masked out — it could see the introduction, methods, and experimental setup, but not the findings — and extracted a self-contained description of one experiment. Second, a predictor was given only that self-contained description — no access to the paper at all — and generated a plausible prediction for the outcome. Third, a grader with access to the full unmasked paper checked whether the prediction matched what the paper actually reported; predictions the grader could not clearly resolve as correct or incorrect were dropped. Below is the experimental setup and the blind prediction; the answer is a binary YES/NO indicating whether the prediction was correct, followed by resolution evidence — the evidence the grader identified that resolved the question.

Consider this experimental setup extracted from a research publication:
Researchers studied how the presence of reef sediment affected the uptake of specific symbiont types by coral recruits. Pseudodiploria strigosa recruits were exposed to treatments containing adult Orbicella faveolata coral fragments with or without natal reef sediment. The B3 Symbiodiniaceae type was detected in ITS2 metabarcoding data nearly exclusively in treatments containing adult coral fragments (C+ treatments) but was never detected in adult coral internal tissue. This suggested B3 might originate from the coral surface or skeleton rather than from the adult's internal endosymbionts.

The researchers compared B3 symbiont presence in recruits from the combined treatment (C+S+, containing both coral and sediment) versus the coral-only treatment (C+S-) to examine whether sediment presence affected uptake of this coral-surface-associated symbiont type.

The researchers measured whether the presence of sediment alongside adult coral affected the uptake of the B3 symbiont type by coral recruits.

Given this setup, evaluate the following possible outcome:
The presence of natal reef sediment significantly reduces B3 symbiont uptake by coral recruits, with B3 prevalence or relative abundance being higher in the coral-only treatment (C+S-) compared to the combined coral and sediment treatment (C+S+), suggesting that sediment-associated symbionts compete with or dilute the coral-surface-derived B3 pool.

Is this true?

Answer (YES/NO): NO